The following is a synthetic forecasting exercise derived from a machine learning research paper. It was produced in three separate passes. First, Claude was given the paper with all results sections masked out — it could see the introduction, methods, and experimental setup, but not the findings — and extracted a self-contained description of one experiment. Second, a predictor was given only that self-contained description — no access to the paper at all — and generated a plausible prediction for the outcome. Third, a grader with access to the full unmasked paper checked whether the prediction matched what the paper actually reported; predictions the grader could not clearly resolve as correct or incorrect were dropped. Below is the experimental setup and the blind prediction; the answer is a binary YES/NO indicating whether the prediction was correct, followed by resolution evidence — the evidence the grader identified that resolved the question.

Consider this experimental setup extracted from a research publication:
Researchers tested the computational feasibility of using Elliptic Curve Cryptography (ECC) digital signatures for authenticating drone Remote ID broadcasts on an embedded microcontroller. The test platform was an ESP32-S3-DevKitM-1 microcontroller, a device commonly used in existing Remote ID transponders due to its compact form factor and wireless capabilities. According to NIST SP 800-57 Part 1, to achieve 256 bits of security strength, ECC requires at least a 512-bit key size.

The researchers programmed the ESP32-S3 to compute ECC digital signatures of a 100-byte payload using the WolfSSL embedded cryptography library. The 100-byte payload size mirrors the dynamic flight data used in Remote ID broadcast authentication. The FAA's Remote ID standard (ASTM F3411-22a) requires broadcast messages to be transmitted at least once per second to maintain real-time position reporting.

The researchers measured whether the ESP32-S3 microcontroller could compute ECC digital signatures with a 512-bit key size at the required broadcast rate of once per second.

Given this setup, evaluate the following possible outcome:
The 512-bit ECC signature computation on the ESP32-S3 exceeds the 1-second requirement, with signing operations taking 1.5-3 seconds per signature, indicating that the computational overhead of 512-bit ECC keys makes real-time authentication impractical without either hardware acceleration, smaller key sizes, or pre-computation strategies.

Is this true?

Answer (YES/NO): NO